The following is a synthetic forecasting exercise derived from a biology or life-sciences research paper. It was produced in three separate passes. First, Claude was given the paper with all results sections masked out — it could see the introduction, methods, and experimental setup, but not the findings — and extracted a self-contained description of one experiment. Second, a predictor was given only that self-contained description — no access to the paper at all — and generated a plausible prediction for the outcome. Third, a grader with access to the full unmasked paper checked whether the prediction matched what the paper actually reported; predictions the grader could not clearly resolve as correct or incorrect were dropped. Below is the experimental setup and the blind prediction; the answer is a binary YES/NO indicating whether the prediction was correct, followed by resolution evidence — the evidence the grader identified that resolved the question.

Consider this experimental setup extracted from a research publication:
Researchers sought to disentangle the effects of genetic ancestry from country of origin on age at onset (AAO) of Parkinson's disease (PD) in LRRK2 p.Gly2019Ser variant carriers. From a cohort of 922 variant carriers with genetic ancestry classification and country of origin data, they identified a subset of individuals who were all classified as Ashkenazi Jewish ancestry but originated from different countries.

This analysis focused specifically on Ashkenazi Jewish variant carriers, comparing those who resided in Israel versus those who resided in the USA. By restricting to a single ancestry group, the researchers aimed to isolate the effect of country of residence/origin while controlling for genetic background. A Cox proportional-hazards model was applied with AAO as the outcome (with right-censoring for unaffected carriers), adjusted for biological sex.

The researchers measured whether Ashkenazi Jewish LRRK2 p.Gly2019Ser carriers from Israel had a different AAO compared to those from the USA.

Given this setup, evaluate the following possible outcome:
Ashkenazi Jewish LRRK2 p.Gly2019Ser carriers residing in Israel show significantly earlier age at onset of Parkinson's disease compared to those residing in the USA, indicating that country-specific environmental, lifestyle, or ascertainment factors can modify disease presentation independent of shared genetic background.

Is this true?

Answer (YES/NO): YES